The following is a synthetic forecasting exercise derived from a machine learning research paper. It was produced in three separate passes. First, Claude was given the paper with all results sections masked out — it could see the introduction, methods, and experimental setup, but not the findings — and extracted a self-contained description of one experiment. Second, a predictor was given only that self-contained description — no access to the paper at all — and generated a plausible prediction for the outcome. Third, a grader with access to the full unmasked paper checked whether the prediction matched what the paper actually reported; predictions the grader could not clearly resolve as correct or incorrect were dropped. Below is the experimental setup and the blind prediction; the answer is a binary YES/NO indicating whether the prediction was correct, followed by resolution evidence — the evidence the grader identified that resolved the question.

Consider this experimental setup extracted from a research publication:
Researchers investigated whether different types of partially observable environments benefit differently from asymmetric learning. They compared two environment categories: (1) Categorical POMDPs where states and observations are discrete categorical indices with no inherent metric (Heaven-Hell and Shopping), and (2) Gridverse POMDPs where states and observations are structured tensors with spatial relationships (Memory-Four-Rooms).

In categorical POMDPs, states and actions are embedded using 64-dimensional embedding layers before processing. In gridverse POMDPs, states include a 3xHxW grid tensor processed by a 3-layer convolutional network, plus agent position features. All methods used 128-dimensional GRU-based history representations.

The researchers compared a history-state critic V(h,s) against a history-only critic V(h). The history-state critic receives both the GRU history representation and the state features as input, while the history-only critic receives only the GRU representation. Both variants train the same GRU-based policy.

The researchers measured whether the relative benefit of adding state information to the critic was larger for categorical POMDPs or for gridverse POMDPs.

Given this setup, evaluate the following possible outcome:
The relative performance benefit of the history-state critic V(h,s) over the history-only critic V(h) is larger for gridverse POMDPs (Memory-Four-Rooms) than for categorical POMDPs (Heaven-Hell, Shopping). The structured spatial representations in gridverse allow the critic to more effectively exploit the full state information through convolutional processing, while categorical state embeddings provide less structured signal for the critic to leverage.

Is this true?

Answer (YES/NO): NO